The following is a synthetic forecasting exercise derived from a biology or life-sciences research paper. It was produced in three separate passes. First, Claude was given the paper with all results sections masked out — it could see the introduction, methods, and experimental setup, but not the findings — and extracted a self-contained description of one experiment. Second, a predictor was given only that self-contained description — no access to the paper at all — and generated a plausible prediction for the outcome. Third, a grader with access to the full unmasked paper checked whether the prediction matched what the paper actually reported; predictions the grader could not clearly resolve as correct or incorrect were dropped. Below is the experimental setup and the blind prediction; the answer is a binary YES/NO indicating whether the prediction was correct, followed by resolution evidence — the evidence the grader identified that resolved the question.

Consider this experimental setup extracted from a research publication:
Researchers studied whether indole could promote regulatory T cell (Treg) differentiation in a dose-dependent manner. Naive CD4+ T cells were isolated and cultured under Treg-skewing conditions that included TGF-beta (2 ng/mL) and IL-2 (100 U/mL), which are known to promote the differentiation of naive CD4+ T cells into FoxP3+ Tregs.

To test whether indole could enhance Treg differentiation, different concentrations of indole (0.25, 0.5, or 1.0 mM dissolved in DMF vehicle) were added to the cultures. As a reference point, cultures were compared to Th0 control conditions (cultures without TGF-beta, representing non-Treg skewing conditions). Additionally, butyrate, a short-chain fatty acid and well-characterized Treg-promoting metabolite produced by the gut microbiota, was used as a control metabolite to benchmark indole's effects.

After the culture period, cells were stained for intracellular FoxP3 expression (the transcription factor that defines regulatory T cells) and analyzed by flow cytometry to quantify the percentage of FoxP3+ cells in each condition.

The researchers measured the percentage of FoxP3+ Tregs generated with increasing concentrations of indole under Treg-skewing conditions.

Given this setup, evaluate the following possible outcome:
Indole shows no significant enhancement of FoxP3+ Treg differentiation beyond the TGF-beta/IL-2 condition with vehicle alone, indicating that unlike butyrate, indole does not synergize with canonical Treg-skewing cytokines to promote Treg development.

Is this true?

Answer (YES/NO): NO